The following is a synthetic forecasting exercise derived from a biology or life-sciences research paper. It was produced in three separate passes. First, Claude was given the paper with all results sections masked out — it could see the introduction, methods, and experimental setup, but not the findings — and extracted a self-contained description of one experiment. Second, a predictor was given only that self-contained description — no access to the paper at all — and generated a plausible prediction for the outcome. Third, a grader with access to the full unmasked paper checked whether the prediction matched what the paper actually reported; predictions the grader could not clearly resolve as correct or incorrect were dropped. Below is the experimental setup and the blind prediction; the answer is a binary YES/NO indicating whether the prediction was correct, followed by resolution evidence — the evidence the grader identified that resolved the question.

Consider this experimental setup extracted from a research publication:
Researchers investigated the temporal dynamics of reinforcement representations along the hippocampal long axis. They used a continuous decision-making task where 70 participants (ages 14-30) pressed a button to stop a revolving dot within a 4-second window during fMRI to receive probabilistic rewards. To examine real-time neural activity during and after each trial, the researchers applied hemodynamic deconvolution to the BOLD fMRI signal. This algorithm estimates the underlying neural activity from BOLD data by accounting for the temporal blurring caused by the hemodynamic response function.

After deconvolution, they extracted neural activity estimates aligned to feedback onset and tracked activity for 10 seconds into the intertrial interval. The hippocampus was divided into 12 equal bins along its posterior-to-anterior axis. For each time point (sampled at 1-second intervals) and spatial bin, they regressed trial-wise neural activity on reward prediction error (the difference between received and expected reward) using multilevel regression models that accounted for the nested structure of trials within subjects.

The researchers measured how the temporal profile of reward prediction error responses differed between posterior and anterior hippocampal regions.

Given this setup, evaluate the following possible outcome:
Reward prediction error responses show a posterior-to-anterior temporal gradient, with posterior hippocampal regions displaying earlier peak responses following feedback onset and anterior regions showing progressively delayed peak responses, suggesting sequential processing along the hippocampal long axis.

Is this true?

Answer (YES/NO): NO